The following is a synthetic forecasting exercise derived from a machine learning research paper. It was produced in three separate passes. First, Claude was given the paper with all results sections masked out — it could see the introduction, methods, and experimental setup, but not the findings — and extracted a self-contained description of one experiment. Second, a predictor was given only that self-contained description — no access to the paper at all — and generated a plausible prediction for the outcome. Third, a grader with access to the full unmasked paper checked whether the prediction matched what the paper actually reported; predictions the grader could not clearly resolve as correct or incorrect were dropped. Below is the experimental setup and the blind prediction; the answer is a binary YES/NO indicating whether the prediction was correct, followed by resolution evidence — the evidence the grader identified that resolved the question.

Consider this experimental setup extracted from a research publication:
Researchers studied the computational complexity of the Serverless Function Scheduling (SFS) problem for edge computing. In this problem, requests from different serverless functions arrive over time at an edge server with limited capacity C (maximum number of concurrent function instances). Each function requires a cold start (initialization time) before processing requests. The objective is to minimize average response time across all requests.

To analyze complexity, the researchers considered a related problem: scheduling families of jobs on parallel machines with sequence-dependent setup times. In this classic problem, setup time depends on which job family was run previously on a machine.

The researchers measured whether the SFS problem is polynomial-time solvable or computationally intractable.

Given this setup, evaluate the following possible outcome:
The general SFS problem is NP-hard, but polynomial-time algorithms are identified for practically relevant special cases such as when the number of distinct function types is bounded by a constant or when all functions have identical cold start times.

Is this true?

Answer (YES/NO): NO